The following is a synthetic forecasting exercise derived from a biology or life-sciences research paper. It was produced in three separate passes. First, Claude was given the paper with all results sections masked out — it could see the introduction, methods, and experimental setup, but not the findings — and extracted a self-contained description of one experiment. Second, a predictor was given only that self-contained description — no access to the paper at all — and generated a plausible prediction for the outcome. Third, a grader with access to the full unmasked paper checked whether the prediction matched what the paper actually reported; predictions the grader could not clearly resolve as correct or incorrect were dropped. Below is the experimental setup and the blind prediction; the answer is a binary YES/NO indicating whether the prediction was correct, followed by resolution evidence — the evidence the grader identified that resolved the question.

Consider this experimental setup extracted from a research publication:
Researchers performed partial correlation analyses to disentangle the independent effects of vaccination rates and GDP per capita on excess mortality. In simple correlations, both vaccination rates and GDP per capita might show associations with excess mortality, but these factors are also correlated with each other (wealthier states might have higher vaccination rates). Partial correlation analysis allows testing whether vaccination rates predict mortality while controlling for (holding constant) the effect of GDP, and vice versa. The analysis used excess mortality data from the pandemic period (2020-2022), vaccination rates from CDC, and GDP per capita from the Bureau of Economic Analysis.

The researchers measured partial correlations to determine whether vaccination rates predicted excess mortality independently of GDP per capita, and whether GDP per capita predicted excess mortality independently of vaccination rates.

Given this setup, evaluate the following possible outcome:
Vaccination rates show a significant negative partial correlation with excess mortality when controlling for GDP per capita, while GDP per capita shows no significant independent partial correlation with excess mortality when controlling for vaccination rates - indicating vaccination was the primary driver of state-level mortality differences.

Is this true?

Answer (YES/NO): NO